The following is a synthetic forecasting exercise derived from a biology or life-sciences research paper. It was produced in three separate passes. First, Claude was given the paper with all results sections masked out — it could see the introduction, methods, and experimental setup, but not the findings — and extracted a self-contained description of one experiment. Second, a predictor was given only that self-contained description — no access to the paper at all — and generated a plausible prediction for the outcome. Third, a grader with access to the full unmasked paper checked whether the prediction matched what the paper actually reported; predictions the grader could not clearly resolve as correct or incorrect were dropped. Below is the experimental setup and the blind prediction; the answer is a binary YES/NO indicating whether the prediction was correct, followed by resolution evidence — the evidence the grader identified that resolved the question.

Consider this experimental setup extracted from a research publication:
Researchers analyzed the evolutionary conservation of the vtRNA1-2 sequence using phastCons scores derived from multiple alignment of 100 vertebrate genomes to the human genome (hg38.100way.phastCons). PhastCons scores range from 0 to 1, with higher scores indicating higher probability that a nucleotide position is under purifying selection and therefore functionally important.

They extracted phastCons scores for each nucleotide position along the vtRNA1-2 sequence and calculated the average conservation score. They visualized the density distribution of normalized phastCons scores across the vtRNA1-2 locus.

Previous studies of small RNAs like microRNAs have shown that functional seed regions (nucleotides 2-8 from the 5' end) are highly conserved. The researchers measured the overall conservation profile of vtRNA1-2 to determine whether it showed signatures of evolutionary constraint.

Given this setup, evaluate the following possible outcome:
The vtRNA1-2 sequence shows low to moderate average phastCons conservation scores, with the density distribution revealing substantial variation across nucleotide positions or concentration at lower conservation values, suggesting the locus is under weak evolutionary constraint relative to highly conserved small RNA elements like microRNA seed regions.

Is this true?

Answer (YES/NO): NO